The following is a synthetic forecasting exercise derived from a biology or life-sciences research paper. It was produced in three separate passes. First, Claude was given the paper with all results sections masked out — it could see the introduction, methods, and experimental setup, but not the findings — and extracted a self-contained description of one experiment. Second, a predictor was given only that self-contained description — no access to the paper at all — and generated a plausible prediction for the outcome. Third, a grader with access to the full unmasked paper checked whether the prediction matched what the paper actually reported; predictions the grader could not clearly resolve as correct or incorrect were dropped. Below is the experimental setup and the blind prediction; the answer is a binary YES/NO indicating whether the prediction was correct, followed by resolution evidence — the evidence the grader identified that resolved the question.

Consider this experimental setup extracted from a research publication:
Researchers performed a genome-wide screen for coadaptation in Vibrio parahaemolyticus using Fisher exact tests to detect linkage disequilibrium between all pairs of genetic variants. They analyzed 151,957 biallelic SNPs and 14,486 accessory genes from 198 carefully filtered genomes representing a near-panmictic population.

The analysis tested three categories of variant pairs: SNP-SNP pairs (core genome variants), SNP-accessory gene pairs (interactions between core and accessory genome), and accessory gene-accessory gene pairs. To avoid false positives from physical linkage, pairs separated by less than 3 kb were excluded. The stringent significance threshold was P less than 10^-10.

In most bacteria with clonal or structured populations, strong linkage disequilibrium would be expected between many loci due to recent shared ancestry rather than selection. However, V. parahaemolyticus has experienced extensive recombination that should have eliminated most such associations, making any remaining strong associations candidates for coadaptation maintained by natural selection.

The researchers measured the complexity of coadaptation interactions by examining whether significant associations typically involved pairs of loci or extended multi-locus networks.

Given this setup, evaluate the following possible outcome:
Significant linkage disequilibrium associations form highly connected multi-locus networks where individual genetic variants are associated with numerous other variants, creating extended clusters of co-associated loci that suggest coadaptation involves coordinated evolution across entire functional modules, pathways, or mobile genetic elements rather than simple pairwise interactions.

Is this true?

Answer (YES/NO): YES